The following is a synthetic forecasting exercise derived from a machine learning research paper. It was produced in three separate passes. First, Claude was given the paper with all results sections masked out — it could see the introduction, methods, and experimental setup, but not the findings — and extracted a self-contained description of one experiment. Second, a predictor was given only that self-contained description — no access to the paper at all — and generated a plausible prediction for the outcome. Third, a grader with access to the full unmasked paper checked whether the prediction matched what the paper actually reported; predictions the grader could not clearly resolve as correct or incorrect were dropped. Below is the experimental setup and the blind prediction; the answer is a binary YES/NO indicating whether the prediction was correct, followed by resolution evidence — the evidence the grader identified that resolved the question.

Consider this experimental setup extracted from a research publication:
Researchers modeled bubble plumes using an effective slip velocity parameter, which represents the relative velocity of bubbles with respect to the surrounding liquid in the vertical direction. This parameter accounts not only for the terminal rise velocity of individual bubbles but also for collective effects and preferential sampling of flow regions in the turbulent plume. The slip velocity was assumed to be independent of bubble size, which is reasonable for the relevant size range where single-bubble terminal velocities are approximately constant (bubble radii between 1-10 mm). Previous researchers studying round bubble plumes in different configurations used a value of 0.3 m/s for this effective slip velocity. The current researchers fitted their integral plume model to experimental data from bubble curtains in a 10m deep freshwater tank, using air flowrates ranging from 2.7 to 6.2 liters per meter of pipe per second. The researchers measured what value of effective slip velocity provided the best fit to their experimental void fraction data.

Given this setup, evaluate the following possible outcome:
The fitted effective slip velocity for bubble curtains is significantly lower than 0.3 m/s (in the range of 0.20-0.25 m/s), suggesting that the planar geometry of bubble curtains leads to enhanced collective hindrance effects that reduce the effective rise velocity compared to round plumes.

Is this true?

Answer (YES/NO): NO